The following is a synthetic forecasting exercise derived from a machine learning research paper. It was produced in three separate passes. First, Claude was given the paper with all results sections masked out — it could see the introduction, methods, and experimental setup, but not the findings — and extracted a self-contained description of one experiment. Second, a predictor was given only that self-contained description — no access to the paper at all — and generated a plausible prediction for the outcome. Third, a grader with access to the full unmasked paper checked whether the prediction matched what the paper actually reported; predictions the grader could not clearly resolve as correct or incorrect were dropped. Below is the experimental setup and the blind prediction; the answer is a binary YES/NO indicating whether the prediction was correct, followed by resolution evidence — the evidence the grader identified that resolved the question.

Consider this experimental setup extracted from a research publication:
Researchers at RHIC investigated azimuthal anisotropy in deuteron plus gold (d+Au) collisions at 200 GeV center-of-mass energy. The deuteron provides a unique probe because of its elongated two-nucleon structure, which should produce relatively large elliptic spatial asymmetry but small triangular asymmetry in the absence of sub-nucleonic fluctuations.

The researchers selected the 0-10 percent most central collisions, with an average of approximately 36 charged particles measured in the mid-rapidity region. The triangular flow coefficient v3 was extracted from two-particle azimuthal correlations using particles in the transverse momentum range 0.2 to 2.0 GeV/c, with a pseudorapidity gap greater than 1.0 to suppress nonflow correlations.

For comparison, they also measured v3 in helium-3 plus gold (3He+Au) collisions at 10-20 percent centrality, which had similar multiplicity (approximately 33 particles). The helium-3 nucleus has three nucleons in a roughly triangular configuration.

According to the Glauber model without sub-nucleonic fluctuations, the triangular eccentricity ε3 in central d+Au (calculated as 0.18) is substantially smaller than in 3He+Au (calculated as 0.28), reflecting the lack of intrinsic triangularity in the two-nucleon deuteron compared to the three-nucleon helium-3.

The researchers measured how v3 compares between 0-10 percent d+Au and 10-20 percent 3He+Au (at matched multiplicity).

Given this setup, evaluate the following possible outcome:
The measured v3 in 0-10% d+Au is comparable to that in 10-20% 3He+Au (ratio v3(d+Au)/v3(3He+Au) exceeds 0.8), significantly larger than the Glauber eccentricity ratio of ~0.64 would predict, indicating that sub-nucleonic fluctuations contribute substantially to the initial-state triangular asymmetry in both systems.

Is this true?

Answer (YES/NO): YES